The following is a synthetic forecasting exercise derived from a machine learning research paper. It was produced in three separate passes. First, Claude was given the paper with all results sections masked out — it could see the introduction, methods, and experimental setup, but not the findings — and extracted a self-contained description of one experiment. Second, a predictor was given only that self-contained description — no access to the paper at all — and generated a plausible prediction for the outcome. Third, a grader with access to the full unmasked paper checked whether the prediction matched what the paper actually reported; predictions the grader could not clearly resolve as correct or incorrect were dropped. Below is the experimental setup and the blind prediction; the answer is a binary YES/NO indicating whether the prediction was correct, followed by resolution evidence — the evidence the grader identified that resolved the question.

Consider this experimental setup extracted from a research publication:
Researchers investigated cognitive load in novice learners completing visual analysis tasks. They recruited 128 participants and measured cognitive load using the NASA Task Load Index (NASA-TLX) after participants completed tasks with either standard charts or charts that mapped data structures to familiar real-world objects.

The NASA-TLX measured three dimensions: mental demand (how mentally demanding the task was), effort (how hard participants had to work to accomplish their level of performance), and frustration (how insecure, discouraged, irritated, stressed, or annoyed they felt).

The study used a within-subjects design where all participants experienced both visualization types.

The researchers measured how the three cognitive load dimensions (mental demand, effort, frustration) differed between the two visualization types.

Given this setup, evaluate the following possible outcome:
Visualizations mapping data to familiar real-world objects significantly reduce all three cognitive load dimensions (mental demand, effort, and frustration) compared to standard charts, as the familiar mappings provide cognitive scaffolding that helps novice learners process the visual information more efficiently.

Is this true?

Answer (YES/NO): YES